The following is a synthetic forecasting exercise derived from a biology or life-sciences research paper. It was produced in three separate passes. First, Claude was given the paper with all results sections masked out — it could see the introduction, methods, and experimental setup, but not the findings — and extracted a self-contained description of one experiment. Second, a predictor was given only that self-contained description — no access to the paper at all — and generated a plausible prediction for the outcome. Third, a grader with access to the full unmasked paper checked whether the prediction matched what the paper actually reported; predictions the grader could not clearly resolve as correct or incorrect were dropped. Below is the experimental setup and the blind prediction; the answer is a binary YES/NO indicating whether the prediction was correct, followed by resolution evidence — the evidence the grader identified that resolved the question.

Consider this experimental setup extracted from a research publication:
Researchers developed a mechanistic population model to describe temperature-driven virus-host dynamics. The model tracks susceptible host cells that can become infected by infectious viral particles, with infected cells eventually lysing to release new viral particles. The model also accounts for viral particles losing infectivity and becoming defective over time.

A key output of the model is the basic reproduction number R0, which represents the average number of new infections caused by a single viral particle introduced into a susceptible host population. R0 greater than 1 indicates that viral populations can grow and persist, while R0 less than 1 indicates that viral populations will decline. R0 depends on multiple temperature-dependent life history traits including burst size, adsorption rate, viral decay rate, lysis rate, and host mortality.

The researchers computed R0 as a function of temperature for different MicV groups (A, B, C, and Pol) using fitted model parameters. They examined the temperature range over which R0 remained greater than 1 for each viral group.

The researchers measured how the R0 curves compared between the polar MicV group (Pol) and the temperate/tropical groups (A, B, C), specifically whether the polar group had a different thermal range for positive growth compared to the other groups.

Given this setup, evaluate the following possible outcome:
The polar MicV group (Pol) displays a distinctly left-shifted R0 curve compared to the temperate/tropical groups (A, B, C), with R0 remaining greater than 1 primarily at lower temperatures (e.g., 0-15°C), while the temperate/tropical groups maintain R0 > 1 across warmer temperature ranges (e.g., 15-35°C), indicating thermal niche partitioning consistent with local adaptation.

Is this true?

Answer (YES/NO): NO